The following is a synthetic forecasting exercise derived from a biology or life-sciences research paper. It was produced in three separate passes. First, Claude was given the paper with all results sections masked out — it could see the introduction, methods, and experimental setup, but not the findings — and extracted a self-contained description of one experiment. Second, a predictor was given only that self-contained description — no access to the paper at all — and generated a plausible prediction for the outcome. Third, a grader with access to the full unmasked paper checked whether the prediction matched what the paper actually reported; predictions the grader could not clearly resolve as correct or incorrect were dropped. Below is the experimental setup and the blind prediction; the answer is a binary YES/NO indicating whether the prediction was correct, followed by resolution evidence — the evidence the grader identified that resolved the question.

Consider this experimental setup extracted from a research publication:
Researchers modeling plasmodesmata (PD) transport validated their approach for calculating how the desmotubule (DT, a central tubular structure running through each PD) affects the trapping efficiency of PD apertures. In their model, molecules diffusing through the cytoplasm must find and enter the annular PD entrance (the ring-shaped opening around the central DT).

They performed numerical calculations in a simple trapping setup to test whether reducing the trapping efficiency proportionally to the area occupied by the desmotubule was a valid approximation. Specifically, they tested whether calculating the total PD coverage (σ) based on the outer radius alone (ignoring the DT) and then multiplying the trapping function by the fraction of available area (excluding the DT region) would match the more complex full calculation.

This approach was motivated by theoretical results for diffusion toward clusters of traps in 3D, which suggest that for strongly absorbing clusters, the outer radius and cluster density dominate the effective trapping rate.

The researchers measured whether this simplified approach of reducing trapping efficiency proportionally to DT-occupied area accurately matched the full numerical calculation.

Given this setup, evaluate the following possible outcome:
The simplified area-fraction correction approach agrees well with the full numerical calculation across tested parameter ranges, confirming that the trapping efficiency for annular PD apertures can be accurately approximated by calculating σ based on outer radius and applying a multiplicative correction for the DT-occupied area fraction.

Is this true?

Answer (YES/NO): YES